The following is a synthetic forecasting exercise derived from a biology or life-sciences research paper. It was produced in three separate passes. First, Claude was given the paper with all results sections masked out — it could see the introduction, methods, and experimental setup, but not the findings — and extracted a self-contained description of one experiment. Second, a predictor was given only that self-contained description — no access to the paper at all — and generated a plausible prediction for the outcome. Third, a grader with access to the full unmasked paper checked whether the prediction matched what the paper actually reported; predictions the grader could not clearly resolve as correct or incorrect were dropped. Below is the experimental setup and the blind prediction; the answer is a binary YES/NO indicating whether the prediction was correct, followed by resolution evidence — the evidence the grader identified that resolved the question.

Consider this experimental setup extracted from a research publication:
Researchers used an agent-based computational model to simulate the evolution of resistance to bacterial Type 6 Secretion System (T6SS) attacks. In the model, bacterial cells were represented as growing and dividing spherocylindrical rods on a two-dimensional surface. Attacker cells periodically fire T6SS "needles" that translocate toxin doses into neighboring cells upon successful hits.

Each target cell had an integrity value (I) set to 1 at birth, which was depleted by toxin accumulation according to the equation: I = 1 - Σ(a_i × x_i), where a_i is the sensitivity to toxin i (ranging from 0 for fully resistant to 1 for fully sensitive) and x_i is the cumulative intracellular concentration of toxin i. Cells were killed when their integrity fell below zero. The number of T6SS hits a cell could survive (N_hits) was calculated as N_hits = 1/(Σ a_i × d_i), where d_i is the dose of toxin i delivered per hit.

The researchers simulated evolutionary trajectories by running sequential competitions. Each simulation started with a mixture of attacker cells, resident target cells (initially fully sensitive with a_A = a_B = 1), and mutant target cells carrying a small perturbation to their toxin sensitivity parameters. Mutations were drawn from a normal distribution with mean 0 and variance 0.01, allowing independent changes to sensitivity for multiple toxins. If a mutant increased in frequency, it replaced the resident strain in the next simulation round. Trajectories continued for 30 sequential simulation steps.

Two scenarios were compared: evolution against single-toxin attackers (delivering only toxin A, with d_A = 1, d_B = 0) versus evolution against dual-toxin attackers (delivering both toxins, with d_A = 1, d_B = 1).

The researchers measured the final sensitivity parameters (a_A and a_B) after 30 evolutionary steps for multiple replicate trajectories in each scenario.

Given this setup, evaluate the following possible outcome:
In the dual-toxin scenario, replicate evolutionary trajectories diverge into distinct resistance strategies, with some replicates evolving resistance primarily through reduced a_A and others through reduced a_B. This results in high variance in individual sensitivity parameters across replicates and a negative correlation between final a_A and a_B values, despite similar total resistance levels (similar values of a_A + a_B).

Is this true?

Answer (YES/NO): NO